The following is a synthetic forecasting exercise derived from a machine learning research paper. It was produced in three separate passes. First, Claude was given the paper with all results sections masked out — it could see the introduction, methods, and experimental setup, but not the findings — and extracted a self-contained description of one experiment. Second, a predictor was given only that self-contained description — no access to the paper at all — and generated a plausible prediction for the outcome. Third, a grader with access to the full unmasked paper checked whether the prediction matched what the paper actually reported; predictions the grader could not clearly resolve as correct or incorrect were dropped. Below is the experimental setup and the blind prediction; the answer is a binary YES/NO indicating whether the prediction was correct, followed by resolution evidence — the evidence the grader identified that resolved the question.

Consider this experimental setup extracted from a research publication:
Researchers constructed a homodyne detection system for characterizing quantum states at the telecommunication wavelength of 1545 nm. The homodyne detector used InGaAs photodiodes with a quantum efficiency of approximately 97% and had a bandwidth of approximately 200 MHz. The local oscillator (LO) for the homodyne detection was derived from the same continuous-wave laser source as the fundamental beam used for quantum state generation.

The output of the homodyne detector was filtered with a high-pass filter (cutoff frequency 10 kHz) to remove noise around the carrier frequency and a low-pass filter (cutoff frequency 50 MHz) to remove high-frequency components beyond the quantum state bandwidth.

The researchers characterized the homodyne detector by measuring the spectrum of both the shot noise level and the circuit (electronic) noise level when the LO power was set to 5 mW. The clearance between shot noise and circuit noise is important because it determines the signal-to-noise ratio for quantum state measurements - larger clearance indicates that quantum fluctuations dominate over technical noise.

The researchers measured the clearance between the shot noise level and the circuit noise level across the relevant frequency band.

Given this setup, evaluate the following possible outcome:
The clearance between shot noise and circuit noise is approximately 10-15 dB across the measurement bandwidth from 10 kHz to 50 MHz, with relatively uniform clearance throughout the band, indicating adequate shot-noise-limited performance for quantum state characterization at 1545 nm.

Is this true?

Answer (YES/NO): NO